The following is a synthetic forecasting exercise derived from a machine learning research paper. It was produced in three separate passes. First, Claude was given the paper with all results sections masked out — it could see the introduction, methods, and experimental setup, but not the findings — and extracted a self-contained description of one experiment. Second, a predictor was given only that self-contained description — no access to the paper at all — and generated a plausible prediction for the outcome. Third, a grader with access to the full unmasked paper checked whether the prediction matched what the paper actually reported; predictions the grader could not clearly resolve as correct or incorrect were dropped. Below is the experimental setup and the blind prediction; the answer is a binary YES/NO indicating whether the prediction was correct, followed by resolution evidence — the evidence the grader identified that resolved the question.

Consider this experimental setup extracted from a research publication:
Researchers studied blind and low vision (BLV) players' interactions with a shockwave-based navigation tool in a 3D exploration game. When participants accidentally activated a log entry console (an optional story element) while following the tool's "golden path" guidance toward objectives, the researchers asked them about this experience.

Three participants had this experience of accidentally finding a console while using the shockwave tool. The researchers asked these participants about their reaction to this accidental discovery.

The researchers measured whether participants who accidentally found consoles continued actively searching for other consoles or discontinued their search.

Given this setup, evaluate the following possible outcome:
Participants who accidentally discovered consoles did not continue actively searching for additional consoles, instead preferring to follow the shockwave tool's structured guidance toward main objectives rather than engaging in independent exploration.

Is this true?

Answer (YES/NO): NO